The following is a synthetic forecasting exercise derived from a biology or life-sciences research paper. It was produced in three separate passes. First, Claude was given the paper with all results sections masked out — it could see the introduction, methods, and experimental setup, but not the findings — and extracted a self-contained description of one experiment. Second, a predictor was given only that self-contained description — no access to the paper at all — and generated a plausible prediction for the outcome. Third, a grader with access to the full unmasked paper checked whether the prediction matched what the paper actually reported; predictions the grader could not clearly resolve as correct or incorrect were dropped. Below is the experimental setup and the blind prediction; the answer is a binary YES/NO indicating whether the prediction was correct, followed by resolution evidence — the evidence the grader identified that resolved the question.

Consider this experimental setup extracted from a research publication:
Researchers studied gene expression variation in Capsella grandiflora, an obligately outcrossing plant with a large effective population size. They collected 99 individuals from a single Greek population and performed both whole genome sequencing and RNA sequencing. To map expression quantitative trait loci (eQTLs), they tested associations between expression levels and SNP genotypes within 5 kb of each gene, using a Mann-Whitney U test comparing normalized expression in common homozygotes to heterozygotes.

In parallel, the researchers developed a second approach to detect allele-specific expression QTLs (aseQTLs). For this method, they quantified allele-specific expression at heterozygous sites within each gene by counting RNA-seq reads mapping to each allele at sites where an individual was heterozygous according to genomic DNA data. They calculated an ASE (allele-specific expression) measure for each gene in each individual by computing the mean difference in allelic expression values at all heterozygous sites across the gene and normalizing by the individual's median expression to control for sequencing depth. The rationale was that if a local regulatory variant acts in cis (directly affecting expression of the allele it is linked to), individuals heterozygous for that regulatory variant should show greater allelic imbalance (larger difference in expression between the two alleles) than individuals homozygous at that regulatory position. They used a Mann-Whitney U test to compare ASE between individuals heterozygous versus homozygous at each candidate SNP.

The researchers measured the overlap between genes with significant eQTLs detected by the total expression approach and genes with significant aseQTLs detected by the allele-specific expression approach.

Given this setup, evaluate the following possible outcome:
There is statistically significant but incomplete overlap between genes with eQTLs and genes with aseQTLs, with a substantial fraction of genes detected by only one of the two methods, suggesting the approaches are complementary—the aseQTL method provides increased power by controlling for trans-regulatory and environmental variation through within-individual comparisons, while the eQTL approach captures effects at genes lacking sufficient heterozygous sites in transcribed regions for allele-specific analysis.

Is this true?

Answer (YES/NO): YES